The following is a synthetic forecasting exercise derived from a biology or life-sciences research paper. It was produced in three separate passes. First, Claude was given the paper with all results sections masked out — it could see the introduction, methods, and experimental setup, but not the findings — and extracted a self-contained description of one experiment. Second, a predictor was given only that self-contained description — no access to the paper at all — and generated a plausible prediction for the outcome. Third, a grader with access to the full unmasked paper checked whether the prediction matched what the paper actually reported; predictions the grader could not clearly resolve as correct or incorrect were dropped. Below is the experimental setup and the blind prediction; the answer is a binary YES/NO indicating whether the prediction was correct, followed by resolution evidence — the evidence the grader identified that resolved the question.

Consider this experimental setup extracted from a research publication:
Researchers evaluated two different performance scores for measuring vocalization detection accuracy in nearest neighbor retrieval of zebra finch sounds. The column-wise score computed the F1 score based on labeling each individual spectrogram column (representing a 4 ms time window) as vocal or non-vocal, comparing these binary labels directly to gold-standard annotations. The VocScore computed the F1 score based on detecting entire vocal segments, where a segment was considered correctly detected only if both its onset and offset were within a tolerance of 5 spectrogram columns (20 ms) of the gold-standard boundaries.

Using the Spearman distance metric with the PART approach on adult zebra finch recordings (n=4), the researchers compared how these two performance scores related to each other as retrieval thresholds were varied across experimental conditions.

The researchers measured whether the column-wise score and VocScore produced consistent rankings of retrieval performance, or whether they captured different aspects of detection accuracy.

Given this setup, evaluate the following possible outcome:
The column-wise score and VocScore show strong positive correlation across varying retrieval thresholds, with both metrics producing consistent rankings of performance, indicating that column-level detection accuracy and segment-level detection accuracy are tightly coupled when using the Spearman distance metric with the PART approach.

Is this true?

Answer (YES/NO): NO